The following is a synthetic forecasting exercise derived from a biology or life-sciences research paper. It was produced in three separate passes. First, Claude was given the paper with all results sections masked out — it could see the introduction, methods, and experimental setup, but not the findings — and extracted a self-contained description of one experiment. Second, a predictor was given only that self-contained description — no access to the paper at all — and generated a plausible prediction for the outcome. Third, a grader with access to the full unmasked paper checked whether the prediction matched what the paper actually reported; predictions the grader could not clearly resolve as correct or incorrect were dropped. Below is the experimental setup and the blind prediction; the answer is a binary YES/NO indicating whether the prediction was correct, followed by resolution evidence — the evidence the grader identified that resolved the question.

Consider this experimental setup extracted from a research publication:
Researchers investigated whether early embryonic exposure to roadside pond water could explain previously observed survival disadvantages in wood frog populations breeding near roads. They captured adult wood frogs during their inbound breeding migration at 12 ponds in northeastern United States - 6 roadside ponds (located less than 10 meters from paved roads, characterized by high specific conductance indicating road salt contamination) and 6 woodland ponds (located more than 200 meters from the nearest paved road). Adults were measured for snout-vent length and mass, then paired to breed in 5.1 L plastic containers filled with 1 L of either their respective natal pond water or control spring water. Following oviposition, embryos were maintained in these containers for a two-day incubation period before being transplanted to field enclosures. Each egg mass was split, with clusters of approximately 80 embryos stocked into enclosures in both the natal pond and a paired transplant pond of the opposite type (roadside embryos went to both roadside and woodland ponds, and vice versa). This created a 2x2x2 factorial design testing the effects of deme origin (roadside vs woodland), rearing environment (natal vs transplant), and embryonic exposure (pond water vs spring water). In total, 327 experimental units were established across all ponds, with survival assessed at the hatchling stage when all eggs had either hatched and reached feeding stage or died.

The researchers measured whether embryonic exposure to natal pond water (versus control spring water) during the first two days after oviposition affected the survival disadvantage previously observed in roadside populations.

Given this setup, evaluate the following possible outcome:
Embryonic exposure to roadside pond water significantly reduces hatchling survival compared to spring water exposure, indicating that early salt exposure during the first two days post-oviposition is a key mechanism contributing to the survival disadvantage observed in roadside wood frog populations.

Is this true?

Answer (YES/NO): NO